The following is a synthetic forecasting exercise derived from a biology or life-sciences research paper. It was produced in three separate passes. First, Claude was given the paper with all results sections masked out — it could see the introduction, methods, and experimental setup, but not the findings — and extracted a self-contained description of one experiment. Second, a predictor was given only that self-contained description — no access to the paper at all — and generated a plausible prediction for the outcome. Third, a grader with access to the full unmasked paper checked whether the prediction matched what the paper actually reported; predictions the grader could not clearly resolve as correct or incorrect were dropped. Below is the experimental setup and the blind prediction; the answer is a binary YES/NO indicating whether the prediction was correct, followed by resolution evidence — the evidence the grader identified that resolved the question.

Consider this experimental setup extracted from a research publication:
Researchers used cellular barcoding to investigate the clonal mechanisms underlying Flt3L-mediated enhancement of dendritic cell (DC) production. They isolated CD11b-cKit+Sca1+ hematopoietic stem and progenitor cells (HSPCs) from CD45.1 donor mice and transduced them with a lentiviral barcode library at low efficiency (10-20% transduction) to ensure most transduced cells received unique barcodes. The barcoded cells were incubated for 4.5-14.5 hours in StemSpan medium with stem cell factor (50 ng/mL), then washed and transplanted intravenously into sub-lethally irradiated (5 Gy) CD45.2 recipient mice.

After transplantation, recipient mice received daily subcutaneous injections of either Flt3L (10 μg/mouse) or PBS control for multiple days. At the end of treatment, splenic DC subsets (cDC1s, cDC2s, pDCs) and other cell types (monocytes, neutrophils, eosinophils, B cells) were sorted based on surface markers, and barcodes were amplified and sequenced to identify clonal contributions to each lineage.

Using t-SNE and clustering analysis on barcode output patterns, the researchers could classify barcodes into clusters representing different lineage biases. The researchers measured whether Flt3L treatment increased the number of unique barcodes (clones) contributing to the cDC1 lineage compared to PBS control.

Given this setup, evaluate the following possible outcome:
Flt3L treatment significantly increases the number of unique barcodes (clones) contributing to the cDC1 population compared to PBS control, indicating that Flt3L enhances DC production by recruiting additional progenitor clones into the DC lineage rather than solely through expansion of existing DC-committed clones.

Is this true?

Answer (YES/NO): NO